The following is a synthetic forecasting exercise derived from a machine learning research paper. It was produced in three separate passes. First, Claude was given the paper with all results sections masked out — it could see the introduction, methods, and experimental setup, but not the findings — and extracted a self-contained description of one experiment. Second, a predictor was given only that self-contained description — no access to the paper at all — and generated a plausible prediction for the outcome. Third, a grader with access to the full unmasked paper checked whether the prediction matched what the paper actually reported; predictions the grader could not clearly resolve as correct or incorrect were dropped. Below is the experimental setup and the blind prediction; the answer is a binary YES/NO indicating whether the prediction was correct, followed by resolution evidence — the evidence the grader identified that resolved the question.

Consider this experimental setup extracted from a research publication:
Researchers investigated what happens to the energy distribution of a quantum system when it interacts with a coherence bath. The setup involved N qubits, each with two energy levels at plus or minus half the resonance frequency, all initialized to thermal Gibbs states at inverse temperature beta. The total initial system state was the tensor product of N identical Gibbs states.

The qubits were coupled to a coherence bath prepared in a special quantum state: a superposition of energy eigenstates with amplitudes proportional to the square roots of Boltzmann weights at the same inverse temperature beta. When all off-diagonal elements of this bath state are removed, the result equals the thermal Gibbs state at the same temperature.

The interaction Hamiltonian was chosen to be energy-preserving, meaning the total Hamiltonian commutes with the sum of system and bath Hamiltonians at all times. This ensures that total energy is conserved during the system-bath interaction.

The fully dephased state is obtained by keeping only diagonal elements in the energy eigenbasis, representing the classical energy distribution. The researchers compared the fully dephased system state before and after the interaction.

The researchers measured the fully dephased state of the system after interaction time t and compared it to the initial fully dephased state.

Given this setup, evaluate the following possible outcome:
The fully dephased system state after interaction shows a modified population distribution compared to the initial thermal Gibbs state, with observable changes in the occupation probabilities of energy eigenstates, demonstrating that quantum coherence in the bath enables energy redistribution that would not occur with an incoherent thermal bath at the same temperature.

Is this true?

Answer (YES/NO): NO